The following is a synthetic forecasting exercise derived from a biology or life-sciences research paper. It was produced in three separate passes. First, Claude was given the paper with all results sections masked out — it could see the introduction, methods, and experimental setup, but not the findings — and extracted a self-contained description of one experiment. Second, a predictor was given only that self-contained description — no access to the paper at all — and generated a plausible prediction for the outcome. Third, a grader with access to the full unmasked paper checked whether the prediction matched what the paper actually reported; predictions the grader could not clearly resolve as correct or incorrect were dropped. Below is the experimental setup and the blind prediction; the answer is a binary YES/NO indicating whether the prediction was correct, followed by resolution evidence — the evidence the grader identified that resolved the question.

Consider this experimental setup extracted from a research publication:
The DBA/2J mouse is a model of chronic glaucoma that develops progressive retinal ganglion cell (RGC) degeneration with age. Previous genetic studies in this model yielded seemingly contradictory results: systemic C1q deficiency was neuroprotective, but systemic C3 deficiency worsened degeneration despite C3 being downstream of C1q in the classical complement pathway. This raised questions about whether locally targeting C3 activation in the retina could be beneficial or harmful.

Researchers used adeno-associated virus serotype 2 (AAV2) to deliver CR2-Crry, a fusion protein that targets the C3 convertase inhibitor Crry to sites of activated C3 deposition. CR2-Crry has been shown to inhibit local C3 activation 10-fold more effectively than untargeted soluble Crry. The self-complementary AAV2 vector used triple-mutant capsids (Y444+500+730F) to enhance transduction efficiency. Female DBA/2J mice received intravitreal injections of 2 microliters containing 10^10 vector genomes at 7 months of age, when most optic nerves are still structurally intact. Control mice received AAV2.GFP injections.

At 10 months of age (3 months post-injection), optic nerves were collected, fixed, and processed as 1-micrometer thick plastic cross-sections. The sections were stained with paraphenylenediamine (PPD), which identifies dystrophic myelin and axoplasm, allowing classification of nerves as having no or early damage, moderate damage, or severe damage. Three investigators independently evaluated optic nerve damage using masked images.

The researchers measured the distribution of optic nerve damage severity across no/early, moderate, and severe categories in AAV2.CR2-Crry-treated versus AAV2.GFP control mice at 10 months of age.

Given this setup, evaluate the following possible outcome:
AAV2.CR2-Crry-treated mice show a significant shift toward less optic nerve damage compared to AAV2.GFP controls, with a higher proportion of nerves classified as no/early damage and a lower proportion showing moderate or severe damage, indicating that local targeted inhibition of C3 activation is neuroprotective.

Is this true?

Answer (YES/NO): YES